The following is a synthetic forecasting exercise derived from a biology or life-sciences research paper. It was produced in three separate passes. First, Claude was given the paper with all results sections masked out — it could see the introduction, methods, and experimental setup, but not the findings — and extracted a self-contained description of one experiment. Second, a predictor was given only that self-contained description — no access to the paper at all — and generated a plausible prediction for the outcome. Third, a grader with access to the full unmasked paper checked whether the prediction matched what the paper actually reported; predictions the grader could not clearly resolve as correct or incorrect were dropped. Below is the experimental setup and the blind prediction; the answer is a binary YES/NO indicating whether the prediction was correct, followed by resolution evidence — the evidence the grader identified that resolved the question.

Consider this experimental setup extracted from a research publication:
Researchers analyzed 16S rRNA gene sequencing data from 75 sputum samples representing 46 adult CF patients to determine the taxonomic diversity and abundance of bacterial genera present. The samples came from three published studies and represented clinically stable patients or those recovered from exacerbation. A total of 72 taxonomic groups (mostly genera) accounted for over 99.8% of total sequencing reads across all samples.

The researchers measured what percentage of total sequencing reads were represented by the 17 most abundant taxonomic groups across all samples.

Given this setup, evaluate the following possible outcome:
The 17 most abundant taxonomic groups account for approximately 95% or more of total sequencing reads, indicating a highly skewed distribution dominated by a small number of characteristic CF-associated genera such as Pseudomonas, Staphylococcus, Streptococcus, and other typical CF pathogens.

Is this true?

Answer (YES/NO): YES